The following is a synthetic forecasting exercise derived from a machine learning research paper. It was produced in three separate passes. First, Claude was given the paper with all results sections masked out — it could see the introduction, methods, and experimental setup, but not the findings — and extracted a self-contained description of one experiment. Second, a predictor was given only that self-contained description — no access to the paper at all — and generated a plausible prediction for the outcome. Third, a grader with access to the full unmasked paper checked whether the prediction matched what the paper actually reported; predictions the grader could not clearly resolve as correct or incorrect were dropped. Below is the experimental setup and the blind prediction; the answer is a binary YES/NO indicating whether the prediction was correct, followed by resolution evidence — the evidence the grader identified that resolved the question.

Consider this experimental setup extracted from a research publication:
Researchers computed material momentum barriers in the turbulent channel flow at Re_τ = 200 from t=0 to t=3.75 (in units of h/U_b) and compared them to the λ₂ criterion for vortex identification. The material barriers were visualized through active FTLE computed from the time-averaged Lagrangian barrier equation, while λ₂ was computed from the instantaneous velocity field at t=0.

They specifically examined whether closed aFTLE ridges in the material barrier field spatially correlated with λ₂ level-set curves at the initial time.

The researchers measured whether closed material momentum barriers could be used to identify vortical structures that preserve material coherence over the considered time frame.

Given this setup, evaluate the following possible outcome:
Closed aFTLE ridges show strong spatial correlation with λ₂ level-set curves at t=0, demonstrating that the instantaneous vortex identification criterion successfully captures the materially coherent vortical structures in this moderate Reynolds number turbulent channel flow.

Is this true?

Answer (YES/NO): NO